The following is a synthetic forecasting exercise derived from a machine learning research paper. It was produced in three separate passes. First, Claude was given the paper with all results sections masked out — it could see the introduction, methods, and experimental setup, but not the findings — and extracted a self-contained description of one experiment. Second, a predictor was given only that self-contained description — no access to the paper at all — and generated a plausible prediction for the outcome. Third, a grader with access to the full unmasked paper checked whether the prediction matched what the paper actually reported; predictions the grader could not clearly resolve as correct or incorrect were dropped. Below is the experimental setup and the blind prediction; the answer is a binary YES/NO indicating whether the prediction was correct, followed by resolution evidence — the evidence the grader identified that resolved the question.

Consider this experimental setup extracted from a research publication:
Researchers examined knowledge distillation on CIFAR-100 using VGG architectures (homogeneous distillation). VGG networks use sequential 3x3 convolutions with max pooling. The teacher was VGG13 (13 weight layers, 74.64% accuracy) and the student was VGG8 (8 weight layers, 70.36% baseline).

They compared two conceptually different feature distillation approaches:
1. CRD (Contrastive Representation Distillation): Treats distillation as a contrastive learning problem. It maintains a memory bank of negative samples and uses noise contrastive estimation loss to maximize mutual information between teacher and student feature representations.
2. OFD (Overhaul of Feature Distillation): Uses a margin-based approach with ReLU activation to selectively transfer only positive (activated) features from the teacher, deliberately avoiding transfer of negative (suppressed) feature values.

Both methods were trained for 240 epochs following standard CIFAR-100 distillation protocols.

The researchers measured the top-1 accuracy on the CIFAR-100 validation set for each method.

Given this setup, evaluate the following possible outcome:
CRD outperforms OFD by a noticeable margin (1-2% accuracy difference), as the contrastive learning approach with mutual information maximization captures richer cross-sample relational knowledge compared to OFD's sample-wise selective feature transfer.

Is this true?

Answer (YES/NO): NO